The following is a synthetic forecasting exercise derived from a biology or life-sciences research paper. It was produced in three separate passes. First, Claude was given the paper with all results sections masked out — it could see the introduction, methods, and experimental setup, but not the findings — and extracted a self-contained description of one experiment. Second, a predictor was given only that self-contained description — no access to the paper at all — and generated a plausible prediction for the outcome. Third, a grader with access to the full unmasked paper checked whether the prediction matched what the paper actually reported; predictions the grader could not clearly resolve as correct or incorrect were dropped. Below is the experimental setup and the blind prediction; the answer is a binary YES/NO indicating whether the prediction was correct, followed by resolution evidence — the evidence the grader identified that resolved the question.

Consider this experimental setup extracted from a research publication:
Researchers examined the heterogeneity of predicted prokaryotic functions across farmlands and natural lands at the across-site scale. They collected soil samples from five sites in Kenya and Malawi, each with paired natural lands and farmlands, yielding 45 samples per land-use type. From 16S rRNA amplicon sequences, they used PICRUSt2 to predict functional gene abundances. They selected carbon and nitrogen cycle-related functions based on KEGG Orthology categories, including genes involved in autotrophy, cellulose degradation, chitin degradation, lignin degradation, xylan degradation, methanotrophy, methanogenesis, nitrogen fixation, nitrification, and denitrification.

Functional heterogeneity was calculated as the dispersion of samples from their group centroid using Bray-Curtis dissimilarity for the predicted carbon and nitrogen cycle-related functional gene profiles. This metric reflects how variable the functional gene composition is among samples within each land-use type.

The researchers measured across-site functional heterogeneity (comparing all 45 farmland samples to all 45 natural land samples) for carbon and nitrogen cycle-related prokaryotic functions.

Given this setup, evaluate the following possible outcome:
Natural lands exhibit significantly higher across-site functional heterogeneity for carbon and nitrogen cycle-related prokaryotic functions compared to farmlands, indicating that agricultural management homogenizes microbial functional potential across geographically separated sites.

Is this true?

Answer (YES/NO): YES